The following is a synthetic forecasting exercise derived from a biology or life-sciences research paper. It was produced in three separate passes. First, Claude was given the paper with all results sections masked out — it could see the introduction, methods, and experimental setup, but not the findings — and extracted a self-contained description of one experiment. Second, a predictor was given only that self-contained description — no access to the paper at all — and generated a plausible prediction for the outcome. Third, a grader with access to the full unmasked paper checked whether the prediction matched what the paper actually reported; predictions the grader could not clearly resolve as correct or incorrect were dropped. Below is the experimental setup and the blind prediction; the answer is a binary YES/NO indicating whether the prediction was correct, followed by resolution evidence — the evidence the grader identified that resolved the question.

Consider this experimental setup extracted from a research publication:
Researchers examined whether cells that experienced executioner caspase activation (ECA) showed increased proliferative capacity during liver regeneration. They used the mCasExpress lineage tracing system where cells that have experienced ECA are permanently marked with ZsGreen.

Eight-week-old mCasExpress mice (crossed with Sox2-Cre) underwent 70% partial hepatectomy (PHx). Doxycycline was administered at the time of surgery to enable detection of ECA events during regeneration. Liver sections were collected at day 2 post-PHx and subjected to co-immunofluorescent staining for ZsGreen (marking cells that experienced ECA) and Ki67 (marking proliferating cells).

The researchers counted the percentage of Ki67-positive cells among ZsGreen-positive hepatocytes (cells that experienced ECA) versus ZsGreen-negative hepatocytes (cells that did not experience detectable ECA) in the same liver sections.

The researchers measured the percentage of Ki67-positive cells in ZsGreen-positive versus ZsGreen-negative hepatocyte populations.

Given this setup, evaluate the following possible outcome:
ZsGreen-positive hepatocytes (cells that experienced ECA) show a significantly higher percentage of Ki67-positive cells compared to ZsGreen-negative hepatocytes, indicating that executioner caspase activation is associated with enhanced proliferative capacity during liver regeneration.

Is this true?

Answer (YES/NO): YES